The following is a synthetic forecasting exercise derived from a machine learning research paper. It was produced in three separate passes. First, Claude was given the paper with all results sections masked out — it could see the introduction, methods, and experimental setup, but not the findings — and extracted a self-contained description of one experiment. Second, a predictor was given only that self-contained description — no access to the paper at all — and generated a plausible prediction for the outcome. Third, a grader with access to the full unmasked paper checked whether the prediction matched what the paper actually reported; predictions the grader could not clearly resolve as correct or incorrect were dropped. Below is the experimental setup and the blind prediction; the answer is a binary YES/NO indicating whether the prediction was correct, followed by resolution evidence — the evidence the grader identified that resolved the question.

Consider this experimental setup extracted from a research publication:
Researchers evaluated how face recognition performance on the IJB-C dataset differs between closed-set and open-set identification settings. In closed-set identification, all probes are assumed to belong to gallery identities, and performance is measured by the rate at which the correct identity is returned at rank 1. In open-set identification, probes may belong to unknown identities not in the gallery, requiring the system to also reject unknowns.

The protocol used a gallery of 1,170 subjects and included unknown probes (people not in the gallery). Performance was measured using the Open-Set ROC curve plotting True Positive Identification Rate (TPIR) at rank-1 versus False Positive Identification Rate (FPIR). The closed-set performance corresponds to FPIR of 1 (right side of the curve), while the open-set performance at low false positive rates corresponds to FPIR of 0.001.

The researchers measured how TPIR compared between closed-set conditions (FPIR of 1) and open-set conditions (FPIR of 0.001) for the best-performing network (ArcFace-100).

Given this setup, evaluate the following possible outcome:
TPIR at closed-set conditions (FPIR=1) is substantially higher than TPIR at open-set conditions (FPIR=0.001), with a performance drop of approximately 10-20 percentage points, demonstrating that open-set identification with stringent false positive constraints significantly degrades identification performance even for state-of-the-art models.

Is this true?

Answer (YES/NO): NO